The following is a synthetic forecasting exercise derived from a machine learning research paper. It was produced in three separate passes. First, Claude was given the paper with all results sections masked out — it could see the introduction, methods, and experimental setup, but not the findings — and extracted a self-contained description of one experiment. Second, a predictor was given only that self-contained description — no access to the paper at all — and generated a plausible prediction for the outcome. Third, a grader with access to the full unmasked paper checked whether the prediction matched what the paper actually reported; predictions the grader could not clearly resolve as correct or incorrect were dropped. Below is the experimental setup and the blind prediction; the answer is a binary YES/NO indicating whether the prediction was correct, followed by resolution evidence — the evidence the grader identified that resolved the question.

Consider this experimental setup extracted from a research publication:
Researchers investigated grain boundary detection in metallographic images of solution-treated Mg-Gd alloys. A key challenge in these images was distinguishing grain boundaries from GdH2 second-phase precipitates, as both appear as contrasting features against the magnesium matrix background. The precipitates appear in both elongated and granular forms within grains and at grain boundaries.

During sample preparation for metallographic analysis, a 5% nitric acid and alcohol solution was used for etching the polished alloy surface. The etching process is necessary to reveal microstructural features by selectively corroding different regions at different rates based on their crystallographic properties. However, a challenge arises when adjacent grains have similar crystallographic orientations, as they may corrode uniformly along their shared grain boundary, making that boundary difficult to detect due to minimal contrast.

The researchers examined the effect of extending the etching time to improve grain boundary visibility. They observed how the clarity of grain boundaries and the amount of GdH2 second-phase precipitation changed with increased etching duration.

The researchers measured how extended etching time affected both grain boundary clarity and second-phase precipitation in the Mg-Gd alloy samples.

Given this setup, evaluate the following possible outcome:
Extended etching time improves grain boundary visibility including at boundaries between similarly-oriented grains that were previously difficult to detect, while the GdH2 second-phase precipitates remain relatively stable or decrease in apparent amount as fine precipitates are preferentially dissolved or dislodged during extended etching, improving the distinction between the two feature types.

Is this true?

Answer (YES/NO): NO